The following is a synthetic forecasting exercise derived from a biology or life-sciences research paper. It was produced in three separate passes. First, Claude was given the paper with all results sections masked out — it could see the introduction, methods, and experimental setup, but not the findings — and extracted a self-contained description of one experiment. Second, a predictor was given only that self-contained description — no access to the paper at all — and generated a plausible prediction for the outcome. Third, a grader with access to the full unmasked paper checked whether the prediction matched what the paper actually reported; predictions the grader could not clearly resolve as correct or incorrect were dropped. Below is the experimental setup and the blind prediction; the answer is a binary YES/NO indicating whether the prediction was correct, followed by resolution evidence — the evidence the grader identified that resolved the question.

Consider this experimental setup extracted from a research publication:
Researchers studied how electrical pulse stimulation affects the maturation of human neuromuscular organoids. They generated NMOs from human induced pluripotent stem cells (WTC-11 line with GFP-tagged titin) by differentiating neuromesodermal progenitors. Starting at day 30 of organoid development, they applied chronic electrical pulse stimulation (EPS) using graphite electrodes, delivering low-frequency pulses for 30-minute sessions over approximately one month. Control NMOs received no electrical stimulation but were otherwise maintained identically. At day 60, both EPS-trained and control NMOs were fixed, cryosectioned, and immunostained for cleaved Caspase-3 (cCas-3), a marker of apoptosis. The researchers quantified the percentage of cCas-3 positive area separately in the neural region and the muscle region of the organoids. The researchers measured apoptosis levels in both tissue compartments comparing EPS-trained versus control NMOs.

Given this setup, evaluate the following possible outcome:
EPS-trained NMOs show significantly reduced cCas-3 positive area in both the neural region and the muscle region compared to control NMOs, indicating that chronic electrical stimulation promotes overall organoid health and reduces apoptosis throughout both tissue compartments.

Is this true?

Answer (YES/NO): NO